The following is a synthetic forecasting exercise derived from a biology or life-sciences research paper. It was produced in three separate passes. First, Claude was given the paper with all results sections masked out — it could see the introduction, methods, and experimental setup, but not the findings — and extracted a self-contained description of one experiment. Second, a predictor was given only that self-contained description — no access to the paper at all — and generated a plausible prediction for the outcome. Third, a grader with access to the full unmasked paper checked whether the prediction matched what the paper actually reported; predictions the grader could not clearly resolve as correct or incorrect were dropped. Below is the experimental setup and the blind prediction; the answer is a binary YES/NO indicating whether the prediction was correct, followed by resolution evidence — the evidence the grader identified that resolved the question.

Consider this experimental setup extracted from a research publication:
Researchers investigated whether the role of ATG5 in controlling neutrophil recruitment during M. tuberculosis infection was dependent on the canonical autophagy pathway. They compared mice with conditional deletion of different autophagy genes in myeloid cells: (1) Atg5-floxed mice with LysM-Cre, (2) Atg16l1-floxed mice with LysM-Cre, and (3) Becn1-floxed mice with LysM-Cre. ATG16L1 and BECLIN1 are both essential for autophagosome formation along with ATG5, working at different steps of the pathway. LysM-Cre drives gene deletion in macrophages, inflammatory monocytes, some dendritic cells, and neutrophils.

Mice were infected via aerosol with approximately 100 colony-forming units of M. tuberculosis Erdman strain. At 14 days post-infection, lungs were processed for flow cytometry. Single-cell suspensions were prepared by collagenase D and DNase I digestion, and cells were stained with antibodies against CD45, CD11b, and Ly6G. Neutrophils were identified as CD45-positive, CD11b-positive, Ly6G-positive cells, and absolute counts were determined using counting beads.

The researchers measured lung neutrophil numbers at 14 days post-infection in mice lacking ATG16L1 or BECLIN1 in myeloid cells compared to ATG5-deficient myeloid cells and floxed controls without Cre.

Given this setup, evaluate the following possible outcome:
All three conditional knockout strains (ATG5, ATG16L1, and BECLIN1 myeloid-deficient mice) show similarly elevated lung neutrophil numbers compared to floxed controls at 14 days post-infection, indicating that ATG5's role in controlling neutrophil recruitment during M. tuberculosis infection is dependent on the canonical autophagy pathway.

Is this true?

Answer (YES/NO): YES